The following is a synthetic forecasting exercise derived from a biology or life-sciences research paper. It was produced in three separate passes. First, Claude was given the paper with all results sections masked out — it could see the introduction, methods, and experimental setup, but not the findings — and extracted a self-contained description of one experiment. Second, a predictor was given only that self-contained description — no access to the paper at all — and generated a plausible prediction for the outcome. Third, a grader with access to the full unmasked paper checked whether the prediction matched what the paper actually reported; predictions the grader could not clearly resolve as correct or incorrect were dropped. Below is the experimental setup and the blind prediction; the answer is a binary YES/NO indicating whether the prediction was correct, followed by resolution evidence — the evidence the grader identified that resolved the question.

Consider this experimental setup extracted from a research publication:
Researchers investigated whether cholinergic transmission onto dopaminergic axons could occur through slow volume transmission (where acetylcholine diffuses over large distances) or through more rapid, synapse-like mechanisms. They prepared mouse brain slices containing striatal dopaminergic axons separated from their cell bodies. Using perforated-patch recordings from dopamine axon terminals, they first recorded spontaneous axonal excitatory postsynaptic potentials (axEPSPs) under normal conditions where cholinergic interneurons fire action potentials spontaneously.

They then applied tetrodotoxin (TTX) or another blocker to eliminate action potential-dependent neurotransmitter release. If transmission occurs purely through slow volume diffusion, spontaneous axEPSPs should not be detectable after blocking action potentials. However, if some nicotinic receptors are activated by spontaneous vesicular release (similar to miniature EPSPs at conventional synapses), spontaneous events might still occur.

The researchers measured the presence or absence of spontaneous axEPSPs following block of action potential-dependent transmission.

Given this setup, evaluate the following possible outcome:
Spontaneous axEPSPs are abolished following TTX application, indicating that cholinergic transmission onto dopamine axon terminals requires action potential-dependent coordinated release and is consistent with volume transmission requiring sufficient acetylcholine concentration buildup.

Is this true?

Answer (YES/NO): NO